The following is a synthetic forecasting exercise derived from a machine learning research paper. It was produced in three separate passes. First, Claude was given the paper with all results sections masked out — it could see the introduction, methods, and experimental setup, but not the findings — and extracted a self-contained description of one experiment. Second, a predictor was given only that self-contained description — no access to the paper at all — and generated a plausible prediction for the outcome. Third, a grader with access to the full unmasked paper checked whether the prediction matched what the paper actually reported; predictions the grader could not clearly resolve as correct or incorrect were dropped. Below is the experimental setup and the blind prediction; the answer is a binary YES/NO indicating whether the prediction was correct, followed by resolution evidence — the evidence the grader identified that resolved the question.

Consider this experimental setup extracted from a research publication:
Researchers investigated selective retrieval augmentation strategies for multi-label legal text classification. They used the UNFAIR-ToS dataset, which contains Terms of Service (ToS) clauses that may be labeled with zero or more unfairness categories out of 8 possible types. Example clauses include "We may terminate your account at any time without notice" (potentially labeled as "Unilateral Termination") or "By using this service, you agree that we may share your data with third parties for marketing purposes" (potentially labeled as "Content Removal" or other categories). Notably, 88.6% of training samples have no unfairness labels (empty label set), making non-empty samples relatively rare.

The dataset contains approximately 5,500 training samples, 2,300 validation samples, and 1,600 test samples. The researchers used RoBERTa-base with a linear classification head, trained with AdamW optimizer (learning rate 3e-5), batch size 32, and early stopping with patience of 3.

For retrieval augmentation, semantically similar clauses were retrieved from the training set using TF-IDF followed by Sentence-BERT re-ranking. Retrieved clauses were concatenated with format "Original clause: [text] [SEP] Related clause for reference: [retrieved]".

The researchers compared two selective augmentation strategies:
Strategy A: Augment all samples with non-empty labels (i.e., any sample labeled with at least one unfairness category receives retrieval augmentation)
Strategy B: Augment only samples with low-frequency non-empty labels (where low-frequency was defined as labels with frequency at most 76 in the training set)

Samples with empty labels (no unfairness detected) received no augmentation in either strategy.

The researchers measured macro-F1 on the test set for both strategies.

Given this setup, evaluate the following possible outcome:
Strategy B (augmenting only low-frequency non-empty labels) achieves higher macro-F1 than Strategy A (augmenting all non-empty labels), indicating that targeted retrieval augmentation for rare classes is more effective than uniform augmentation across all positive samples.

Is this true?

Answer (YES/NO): NO